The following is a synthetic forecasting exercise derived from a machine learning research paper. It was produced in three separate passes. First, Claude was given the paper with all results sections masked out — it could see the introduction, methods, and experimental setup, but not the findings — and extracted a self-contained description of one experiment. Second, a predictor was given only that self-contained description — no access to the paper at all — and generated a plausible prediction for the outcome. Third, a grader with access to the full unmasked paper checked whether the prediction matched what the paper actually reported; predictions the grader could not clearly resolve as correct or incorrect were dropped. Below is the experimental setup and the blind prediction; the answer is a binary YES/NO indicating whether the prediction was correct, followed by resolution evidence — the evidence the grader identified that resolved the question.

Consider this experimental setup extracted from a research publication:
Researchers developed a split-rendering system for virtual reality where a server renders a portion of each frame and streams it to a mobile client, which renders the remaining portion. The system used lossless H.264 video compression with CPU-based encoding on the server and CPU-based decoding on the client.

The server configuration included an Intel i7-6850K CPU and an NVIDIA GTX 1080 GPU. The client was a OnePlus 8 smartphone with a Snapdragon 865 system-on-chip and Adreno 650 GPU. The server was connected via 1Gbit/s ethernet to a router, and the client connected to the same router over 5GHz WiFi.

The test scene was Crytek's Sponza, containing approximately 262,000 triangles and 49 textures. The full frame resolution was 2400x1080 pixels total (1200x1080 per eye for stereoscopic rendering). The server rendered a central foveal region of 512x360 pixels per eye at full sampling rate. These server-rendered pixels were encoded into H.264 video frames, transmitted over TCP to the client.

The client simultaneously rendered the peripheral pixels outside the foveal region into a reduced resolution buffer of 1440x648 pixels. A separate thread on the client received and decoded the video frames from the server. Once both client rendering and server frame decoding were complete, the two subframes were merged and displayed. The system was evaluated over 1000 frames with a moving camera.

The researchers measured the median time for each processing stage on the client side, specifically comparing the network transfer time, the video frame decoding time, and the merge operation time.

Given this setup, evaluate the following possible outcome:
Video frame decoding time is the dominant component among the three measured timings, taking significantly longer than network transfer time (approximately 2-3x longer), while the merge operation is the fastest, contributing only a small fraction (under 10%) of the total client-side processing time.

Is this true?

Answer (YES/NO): NO